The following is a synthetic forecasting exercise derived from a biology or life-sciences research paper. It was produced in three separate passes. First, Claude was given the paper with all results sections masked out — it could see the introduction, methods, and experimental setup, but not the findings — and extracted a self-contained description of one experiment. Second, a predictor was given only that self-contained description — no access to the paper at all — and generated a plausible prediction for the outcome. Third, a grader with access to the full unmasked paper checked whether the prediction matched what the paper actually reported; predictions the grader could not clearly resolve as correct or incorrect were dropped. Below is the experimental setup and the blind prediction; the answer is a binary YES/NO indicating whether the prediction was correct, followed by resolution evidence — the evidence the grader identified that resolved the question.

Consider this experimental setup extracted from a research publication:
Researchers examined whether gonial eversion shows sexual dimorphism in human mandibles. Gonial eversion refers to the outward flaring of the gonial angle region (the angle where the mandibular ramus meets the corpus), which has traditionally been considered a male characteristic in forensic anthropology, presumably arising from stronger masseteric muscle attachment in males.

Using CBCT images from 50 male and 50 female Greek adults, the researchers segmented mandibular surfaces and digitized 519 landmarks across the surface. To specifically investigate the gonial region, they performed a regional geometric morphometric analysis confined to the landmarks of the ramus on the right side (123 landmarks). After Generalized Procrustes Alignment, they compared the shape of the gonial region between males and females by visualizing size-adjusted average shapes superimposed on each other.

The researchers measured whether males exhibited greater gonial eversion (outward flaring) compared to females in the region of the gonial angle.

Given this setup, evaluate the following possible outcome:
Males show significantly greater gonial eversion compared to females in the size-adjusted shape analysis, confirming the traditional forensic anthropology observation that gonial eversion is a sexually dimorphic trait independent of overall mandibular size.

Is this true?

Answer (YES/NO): NO